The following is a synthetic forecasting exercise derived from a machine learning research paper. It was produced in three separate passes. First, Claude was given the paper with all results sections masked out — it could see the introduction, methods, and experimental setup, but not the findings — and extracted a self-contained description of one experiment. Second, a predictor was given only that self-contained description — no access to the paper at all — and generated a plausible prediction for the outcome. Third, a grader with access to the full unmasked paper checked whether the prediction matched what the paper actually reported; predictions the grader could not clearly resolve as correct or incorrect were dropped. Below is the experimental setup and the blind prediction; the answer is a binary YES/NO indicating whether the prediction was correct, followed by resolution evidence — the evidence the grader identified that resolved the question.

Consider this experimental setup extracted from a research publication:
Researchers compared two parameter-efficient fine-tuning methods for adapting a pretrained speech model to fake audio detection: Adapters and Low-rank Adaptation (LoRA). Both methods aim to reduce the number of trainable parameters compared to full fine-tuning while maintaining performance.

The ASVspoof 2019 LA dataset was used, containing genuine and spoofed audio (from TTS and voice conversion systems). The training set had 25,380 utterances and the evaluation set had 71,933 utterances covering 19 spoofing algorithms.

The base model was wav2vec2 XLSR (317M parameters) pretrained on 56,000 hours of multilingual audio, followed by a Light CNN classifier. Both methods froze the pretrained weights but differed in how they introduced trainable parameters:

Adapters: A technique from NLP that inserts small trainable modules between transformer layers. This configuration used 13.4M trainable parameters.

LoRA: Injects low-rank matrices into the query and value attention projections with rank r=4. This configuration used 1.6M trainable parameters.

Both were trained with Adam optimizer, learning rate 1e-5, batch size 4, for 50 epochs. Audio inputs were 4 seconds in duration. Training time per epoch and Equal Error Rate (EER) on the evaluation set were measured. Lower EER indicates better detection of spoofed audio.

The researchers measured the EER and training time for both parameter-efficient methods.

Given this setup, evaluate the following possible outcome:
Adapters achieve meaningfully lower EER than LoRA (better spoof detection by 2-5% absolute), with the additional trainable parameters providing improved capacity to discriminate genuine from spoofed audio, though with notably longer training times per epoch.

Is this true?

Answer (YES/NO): NO